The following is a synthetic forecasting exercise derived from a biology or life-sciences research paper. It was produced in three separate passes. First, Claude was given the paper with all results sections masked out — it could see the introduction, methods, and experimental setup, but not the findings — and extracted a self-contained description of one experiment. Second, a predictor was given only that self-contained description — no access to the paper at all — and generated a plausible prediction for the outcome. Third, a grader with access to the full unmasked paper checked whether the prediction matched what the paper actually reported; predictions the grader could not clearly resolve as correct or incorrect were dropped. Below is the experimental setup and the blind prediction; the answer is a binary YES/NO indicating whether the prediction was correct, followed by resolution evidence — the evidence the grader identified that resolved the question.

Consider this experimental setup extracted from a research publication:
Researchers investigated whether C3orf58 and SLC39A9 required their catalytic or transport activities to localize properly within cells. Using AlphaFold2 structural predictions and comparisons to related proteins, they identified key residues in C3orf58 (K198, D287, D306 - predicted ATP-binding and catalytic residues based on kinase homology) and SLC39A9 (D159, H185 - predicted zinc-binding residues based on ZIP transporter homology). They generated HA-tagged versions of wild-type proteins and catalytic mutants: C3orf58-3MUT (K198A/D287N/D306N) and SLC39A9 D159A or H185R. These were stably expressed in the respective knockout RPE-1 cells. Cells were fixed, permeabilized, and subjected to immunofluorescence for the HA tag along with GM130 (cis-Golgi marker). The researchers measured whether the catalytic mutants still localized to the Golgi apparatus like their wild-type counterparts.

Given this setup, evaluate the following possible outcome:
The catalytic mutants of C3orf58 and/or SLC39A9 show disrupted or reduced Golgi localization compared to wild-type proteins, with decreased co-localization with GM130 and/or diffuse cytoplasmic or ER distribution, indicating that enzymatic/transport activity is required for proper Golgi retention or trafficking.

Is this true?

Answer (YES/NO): NO